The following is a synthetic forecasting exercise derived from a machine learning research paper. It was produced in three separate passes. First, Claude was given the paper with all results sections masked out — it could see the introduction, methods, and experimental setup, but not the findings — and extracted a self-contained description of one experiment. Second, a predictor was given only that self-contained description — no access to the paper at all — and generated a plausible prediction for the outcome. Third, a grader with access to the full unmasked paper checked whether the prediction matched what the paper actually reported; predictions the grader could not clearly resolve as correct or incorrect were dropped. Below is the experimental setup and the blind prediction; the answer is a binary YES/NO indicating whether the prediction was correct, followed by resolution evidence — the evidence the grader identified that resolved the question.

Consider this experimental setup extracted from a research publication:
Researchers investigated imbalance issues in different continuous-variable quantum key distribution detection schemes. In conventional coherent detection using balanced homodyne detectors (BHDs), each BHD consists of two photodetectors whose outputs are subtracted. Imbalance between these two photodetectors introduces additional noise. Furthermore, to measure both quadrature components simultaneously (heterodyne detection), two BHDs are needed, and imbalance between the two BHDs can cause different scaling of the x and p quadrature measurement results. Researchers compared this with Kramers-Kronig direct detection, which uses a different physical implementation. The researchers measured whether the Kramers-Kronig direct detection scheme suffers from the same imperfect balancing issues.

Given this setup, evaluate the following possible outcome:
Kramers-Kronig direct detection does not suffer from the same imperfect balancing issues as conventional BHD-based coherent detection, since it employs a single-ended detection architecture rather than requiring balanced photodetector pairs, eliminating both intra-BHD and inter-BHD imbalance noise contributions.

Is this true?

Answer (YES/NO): YES